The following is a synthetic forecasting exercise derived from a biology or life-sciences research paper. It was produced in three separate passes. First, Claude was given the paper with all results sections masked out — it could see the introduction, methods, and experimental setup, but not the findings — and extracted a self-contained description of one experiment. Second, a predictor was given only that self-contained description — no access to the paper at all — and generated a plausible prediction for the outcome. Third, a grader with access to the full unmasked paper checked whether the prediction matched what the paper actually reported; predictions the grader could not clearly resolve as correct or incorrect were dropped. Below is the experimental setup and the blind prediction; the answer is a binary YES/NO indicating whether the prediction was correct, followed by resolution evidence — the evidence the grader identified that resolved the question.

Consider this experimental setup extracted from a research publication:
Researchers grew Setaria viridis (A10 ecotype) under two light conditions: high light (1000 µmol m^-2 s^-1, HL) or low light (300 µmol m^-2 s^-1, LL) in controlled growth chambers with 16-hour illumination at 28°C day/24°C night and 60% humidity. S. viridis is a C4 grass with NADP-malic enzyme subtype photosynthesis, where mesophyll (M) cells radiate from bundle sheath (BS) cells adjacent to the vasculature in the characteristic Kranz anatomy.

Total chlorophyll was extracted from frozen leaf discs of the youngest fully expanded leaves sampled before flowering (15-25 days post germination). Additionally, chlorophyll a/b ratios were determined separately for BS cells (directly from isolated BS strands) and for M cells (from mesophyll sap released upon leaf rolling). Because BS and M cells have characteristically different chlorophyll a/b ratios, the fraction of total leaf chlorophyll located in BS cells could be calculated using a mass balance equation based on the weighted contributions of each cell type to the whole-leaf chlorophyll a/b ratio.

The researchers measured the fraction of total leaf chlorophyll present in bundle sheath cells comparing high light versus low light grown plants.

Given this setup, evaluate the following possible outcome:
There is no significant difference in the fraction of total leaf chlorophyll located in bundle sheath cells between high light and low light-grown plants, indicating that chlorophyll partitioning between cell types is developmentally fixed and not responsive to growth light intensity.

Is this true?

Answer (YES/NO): NO